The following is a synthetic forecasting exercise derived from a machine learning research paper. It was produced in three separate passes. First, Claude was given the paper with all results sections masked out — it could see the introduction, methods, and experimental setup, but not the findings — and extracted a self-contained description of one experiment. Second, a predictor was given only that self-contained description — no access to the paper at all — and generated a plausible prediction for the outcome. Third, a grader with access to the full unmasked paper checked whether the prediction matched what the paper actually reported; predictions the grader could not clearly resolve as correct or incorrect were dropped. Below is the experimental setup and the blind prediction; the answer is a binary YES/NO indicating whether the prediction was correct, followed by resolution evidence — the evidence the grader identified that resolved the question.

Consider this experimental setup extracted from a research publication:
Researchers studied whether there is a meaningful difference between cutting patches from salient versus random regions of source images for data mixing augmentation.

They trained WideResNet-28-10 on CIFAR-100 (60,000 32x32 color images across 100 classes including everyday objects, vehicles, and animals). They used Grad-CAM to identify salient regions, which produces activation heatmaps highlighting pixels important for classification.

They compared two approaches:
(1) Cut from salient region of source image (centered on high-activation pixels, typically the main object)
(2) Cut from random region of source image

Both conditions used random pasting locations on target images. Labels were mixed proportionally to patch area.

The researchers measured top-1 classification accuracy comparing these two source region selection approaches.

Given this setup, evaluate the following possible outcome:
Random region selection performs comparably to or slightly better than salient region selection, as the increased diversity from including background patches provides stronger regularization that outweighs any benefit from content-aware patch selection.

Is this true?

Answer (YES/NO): YES